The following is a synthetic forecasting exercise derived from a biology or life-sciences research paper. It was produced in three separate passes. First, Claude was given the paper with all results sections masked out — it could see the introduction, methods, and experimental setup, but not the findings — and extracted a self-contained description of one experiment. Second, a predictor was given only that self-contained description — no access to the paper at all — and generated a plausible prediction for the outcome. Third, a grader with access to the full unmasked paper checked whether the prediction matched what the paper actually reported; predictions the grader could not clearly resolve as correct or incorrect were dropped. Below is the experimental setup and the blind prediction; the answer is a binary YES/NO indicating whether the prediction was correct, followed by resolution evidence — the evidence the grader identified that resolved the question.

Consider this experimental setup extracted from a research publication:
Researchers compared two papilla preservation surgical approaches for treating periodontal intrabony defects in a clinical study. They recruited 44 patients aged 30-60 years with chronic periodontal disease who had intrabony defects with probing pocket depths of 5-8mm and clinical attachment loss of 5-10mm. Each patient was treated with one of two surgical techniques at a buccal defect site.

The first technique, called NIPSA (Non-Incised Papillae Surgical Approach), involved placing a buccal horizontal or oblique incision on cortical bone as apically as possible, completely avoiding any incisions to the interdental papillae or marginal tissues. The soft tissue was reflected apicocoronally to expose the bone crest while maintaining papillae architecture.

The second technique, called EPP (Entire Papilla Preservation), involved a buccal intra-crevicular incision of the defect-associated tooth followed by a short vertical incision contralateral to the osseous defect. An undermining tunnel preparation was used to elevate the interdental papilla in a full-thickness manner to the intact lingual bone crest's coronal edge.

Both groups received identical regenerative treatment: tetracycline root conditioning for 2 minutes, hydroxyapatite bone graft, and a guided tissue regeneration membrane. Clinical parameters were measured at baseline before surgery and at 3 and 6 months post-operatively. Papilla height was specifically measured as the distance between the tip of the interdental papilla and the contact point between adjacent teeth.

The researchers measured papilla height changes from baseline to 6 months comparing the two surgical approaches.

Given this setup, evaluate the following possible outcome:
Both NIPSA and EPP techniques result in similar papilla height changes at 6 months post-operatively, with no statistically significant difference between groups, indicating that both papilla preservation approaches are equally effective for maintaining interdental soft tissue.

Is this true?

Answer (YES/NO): YES